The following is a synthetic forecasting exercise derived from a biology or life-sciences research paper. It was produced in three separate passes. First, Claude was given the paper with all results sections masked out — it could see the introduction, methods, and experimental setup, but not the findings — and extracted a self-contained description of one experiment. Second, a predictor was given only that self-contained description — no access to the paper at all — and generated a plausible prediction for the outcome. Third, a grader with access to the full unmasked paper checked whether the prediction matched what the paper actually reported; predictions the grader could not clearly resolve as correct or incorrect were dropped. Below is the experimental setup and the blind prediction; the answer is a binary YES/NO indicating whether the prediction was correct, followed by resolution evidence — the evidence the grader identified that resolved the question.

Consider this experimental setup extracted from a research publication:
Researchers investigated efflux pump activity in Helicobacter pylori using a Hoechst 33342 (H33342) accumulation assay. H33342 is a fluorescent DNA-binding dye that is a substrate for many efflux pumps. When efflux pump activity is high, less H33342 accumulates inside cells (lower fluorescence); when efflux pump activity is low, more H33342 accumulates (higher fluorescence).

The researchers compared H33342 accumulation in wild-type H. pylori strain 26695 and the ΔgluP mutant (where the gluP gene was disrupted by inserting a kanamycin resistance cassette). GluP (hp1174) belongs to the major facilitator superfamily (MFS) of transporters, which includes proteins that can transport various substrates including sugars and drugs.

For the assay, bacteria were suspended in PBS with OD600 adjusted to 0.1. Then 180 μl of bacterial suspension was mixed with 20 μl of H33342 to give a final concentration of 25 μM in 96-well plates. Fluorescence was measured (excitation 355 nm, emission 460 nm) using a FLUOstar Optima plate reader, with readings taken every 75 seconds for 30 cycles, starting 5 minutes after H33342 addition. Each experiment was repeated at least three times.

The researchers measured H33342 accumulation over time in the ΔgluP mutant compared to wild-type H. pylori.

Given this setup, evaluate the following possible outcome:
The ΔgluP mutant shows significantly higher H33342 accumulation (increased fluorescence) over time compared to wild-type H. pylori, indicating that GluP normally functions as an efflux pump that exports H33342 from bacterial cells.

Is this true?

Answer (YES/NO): YES